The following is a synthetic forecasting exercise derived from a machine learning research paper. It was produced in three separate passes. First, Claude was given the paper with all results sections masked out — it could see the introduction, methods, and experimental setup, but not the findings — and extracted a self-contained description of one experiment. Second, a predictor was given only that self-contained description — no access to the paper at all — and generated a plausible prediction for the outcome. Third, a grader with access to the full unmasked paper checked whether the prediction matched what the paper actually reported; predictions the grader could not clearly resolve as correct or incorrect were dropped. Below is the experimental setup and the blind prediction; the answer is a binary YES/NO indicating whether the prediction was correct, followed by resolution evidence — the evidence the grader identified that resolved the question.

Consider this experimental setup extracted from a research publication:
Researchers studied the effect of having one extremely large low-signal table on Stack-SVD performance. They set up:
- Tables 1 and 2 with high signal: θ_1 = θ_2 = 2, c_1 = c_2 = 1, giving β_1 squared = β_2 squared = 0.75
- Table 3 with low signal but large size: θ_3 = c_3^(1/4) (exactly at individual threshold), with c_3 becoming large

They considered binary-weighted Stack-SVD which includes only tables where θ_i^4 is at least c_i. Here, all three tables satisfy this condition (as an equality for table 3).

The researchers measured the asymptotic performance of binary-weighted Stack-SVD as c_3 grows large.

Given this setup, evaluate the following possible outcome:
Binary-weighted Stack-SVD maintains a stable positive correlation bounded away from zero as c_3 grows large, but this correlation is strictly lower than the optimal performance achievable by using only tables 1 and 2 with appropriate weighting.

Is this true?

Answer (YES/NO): NO